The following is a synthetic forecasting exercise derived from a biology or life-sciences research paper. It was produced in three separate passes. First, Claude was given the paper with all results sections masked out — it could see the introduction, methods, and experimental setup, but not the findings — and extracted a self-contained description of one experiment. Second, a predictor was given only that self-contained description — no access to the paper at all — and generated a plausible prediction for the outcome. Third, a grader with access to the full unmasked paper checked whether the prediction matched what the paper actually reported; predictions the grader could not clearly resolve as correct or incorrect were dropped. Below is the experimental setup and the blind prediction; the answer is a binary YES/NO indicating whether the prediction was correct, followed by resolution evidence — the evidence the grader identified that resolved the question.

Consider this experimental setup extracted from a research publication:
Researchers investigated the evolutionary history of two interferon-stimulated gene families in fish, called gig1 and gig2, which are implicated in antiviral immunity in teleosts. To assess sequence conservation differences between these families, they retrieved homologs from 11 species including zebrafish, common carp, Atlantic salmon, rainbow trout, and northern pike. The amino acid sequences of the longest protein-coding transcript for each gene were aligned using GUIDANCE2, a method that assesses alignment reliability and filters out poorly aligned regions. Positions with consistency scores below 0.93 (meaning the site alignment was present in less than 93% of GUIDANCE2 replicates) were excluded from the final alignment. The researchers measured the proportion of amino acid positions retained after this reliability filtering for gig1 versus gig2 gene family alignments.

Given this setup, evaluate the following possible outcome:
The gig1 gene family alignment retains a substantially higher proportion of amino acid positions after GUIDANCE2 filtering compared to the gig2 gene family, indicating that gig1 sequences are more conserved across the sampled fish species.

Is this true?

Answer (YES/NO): NO